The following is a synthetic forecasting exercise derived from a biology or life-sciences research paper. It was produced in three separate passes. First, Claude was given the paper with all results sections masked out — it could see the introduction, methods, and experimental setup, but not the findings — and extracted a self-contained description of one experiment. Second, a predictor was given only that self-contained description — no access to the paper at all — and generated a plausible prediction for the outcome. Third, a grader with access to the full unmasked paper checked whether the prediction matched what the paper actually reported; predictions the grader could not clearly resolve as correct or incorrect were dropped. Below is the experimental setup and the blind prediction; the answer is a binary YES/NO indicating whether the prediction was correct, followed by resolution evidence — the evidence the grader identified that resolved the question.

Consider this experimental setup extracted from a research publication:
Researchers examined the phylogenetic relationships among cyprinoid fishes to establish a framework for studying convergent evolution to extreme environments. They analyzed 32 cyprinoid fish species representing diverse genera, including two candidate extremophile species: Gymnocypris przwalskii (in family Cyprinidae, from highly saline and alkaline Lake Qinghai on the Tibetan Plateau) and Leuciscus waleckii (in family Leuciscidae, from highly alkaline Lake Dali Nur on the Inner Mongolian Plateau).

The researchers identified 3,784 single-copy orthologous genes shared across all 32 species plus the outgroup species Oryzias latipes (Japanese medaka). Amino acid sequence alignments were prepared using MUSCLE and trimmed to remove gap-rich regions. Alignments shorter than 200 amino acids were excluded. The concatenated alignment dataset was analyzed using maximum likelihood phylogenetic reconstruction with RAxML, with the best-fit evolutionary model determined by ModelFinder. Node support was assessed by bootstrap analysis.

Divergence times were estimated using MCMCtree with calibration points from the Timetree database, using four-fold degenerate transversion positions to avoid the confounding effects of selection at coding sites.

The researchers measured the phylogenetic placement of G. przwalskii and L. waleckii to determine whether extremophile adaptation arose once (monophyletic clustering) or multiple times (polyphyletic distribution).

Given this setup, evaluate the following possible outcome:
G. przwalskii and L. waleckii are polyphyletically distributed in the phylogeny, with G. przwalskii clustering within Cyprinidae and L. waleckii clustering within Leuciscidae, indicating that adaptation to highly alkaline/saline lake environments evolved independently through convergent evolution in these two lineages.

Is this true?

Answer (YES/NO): YES